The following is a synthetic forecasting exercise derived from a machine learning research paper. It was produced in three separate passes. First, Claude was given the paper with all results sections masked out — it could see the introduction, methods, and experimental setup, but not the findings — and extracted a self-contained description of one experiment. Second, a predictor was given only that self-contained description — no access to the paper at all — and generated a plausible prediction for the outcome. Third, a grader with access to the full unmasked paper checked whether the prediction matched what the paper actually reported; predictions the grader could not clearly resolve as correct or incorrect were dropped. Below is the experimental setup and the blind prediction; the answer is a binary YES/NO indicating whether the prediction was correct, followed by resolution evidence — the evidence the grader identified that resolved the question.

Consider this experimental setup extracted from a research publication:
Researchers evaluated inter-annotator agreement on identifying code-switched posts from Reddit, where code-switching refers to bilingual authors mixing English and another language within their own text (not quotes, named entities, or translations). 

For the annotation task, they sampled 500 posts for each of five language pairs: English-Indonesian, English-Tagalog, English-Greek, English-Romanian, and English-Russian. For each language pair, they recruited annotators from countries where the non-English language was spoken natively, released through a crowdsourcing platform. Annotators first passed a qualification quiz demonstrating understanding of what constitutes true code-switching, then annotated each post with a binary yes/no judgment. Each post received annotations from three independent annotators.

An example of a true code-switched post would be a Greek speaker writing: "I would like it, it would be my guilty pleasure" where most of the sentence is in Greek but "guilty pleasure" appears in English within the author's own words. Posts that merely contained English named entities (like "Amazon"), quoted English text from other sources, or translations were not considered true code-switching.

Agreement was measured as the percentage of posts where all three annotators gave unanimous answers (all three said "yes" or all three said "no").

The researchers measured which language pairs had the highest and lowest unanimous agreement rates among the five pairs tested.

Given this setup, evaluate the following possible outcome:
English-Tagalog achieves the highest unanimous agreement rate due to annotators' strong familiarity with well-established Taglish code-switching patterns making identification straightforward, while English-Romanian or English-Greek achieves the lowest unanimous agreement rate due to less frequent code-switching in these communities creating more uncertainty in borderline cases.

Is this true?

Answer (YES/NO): NO